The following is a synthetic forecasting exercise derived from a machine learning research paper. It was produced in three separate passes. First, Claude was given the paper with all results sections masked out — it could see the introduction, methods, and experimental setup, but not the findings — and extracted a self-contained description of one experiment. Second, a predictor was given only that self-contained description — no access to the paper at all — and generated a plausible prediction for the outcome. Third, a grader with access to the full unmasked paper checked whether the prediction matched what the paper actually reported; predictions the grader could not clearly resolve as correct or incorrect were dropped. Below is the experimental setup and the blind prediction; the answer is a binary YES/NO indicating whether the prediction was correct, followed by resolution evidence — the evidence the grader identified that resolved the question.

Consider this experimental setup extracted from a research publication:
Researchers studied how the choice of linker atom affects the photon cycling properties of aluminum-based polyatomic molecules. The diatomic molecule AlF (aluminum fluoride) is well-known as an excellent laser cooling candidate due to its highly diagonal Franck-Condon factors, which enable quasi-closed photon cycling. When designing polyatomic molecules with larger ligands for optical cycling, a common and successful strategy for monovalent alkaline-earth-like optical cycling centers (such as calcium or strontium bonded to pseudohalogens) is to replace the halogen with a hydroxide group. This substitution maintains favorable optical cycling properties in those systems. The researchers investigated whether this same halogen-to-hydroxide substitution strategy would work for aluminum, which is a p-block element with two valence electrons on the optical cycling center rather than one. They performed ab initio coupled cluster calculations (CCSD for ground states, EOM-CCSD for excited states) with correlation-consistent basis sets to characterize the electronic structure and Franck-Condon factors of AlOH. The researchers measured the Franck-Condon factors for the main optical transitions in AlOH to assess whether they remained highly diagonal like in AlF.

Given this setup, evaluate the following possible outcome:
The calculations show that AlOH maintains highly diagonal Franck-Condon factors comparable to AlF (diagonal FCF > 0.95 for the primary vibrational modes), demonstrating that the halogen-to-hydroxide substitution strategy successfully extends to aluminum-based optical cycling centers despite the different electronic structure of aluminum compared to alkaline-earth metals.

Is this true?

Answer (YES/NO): NO